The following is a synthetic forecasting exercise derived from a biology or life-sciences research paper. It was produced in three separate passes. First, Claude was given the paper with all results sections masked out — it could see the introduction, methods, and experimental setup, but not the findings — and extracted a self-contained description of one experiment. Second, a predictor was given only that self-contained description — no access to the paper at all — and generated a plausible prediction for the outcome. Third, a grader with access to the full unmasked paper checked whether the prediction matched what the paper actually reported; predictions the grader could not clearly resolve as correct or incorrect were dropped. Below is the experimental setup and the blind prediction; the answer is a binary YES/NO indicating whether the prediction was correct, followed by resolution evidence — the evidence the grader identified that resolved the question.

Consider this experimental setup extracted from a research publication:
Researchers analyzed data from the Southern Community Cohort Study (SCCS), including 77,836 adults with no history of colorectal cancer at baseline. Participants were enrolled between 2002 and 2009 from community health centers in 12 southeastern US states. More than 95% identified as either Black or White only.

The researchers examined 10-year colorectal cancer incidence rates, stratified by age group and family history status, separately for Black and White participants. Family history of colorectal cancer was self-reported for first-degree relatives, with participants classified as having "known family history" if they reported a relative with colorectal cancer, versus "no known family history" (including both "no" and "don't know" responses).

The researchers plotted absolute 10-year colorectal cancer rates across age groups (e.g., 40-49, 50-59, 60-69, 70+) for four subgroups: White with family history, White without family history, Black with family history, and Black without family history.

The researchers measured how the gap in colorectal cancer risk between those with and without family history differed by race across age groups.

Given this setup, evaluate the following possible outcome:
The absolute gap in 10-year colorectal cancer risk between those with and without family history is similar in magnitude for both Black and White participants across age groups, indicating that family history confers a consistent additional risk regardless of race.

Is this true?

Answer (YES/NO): NO